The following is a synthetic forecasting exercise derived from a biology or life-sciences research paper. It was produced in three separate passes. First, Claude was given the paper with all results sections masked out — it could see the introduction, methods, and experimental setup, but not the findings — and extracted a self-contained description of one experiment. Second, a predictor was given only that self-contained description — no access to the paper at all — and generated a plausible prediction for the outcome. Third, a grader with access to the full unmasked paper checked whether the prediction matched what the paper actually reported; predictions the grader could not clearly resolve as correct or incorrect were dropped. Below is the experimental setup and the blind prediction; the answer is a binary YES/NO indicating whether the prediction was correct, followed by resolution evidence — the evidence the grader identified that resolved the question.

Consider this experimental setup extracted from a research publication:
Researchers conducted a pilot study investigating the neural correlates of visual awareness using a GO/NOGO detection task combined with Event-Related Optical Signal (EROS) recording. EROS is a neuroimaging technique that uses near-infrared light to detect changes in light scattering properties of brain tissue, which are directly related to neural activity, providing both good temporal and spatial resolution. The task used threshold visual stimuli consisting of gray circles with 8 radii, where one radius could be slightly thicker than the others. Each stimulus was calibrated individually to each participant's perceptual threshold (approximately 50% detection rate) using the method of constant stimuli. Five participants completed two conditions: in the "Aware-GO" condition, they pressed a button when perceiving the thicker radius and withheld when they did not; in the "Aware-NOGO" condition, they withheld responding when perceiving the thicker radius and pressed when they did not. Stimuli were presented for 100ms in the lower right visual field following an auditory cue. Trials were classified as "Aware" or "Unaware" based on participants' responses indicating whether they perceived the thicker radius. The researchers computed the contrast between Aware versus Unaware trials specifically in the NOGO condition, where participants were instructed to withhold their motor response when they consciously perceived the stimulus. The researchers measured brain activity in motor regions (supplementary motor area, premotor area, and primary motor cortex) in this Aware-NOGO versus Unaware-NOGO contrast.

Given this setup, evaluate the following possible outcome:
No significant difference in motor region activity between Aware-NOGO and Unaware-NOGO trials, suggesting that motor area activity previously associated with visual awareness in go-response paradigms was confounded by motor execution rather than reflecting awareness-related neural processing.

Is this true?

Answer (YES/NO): NO